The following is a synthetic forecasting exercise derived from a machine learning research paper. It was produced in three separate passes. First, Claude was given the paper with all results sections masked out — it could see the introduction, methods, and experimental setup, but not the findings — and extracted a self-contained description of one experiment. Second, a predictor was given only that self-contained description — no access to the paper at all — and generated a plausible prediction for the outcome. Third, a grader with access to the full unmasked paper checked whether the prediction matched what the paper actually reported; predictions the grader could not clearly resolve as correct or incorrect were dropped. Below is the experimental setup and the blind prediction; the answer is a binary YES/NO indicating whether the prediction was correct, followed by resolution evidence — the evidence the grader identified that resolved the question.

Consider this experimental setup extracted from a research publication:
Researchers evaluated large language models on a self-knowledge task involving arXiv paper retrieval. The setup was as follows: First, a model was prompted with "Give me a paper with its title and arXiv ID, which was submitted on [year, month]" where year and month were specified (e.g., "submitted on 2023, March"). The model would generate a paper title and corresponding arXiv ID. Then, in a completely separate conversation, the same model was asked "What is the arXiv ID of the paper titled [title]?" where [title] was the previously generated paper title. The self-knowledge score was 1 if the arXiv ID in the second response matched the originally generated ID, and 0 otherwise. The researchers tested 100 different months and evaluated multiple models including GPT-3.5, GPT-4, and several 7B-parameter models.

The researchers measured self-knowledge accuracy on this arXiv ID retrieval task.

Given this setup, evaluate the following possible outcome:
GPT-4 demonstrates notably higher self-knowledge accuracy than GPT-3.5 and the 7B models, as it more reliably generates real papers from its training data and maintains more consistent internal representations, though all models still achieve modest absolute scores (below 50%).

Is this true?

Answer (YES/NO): NO